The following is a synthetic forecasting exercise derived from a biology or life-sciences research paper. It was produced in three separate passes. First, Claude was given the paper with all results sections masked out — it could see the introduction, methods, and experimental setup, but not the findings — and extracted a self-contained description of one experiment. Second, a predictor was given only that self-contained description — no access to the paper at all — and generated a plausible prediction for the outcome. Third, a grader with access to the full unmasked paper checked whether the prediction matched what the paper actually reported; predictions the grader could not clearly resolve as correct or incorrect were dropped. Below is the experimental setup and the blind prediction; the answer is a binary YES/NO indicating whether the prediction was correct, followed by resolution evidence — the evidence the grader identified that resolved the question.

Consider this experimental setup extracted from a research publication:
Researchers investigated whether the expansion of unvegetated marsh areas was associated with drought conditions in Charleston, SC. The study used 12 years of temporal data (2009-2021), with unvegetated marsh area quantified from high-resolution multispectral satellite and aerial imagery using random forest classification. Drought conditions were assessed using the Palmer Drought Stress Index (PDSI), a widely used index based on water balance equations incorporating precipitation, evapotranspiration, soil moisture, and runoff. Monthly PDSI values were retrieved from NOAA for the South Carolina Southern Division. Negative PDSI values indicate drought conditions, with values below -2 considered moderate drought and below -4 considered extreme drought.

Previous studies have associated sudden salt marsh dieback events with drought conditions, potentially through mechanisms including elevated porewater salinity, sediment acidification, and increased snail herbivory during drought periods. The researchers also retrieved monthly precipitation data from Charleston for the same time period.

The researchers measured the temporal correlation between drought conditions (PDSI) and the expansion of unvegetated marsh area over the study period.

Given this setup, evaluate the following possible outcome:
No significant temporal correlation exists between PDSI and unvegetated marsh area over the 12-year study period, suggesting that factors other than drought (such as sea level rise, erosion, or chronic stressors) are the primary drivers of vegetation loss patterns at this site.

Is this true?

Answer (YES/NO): NO